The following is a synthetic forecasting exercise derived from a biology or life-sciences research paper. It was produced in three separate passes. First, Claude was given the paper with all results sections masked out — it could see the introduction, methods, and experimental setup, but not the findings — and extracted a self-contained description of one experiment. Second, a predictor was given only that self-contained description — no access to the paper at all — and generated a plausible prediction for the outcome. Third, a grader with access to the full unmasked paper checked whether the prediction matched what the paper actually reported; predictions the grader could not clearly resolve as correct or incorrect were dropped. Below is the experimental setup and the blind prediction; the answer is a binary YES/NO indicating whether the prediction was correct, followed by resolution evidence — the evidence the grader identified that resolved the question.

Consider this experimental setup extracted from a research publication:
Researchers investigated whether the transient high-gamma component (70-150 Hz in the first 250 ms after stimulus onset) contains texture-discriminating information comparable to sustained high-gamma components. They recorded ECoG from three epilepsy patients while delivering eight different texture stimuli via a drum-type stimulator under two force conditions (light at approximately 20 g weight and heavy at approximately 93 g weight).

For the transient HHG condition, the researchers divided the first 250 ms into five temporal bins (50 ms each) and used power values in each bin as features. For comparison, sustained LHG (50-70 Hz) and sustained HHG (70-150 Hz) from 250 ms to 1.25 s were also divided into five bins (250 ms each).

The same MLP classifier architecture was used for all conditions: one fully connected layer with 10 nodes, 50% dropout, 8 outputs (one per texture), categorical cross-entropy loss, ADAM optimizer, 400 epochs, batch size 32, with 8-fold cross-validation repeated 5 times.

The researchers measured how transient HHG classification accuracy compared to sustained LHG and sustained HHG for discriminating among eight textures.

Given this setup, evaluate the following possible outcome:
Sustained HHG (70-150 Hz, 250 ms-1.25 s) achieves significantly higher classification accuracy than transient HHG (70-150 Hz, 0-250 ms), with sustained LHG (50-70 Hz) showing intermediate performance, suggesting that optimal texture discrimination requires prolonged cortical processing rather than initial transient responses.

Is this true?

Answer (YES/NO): NO